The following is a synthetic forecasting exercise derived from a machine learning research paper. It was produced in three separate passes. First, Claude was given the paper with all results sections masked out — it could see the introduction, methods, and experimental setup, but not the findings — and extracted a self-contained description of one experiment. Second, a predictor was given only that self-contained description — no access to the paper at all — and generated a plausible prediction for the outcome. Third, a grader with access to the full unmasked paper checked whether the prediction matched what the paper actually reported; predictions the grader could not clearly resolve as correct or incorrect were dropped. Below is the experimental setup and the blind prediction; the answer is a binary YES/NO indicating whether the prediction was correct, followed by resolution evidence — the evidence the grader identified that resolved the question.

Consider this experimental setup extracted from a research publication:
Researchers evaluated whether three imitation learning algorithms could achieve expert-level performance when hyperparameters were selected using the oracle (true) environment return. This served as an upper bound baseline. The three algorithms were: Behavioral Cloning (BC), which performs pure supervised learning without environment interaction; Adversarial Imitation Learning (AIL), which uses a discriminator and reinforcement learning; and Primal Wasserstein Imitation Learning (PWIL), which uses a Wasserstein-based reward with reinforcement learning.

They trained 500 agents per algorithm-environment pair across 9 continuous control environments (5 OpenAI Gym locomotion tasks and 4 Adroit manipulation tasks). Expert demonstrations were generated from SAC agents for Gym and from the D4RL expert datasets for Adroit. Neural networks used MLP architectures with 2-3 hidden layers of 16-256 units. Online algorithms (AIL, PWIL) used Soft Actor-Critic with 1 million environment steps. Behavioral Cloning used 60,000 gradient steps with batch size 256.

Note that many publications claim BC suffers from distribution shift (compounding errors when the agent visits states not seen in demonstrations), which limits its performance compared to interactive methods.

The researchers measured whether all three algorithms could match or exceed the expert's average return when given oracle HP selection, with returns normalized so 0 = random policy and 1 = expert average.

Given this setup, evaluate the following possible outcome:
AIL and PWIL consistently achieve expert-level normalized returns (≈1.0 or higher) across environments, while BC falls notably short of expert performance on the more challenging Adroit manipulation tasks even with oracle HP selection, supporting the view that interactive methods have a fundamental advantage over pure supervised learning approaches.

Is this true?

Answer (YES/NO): NO